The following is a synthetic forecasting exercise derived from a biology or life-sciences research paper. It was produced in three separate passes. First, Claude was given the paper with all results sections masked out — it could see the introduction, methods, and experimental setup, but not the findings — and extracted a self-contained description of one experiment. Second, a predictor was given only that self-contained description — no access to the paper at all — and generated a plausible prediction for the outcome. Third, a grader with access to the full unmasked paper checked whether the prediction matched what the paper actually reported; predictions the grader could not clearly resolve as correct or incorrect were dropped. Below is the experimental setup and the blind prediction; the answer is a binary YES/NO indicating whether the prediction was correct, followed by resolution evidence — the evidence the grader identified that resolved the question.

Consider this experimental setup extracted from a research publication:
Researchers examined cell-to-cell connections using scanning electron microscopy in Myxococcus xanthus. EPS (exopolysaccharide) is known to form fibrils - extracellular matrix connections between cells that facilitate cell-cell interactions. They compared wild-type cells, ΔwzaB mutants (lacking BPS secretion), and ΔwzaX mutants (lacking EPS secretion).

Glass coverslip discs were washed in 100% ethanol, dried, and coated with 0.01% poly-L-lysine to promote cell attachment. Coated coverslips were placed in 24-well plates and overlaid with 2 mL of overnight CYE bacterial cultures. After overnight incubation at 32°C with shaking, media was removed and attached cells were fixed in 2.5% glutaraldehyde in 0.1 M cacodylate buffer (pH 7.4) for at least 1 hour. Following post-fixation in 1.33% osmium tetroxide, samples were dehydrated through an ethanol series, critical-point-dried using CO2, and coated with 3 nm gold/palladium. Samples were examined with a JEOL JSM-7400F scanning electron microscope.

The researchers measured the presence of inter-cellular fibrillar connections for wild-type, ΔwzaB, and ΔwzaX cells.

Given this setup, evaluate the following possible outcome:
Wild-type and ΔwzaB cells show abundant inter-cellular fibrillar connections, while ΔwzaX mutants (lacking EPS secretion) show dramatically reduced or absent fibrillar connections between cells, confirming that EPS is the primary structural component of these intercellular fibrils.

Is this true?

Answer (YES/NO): NO